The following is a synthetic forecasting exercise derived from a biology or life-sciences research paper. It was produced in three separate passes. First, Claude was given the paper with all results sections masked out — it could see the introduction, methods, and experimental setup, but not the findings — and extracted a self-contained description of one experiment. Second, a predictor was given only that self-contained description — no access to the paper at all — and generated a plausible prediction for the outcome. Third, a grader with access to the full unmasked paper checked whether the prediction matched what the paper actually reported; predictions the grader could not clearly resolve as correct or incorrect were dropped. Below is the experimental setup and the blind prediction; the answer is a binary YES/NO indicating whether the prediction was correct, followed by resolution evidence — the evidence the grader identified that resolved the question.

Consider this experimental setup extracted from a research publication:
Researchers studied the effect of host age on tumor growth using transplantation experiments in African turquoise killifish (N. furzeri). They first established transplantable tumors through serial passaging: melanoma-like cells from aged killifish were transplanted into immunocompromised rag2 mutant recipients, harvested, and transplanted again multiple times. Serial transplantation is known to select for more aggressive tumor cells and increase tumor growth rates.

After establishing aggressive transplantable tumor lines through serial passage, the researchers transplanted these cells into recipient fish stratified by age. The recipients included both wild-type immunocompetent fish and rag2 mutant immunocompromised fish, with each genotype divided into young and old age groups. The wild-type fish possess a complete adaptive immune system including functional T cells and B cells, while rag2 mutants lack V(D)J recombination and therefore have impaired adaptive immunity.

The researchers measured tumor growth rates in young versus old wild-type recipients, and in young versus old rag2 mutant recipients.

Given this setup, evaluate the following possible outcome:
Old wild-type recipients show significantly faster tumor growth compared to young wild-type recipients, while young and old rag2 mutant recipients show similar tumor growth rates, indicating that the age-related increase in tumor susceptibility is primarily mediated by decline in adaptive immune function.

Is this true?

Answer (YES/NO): NO